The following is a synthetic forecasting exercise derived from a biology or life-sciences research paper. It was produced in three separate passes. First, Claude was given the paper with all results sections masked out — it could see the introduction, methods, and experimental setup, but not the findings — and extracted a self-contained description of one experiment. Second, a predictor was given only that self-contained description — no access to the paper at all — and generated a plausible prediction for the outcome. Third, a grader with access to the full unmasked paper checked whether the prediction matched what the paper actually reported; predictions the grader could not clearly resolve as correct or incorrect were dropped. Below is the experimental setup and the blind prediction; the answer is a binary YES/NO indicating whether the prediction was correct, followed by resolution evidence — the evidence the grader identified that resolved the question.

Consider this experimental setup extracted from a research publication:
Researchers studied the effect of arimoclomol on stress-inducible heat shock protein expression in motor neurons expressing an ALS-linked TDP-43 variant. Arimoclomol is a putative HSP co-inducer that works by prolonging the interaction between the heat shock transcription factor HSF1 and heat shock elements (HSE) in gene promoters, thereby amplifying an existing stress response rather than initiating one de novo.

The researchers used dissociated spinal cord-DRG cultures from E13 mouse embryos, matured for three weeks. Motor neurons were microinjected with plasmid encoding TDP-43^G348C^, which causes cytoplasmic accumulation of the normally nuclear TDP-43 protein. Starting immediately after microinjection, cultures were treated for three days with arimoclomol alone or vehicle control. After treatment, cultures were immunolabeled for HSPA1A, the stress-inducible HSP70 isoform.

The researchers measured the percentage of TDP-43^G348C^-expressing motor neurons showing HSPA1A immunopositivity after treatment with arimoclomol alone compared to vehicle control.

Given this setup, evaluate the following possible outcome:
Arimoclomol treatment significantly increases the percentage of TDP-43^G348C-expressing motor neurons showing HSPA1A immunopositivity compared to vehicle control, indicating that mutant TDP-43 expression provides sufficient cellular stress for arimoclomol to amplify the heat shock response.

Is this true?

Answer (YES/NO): NO